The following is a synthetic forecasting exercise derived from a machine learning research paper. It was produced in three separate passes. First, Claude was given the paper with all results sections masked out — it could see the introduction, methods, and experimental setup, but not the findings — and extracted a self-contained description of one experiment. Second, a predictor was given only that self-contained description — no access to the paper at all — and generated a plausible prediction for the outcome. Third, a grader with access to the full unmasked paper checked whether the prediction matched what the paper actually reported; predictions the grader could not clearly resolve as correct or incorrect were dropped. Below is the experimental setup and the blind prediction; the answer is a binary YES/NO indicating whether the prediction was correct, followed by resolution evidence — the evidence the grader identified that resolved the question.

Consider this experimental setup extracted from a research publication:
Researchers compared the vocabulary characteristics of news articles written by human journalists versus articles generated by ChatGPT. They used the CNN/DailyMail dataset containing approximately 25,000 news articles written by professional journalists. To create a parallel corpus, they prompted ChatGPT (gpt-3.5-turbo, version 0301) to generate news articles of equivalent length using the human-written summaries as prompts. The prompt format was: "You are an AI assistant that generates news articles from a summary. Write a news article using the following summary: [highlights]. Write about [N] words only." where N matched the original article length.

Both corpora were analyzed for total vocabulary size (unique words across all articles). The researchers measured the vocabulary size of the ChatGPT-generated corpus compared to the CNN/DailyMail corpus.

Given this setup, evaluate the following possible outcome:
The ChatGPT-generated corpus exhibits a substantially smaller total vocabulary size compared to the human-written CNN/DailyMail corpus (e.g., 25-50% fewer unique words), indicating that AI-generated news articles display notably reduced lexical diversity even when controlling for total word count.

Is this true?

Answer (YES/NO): YES